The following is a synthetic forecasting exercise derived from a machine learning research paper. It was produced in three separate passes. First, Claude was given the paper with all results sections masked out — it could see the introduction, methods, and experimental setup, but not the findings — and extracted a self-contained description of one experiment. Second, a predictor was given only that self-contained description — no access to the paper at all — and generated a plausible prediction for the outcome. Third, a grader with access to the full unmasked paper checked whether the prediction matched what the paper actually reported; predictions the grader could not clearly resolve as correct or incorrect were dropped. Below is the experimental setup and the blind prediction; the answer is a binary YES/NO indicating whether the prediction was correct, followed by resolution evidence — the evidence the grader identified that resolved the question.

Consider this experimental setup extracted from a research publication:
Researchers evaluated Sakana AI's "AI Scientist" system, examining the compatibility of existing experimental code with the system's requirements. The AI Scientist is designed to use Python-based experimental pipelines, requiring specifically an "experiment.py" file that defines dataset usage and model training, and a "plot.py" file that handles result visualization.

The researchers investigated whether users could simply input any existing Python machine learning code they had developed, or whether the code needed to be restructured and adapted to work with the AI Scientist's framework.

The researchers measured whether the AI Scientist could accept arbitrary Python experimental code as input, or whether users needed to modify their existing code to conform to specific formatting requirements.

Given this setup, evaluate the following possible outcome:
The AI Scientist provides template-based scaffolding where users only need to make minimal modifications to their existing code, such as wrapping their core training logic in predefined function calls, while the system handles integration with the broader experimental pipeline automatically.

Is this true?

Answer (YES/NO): NO